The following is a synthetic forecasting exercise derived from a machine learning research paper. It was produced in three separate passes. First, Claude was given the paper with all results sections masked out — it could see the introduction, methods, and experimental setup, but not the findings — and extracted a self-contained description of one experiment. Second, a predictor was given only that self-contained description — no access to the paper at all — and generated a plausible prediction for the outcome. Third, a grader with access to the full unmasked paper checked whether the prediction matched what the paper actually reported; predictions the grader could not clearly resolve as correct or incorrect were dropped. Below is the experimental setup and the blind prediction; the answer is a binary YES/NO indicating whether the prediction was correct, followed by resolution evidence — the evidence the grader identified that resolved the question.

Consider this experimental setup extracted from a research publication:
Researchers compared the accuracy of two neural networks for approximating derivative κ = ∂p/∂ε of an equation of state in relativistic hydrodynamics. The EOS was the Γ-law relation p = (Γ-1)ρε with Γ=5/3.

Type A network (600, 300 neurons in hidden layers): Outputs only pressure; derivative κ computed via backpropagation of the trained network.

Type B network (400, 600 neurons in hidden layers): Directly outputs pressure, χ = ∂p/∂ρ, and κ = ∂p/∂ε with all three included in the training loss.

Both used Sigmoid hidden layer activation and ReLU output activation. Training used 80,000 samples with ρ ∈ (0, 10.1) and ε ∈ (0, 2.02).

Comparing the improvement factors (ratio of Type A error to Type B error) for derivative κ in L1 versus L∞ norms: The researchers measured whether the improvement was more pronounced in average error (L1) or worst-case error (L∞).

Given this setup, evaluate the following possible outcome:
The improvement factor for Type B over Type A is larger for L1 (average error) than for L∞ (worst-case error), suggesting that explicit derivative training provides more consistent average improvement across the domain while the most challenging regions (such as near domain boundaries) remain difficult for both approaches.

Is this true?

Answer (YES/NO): NO